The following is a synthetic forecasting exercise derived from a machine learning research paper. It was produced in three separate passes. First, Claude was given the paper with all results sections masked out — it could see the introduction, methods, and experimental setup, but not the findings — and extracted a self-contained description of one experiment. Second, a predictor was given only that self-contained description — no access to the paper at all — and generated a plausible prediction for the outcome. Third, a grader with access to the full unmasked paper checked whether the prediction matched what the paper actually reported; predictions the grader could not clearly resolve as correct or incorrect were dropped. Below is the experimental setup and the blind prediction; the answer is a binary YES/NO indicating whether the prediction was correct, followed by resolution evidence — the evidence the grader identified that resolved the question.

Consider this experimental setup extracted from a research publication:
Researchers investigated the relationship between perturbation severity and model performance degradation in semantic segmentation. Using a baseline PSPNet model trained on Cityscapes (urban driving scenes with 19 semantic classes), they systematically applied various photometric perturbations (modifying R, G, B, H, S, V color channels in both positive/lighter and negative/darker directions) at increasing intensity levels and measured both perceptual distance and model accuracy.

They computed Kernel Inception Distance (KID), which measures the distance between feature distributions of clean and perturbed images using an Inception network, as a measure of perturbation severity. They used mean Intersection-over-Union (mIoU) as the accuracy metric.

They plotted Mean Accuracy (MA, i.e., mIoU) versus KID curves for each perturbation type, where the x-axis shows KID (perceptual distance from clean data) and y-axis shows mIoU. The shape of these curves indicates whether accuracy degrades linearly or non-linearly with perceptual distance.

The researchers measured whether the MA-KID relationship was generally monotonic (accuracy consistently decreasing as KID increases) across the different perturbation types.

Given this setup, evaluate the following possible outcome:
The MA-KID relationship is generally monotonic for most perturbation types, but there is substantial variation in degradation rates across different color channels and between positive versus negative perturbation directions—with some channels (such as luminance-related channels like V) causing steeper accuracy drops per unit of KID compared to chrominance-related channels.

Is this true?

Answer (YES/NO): NO